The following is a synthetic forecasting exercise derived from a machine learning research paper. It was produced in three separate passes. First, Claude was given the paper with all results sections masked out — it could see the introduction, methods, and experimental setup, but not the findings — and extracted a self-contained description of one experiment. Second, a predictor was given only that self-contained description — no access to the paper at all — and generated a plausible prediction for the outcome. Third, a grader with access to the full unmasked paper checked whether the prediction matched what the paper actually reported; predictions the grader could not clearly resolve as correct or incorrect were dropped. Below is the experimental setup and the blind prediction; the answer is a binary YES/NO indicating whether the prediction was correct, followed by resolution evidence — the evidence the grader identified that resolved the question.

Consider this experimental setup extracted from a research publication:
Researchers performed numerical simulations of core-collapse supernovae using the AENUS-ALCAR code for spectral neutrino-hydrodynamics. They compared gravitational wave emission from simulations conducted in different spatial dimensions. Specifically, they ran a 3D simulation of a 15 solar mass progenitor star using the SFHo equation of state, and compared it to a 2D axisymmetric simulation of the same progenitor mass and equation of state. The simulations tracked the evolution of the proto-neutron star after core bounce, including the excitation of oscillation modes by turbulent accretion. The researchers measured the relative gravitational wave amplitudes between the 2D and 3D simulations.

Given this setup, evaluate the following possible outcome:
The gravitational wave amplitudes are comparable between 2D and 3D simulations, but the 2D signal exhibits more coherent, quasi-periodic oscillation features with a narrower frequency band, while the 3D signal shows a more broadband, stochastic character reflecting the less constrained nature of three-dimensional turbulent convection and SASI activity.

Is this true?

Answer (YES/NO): NO